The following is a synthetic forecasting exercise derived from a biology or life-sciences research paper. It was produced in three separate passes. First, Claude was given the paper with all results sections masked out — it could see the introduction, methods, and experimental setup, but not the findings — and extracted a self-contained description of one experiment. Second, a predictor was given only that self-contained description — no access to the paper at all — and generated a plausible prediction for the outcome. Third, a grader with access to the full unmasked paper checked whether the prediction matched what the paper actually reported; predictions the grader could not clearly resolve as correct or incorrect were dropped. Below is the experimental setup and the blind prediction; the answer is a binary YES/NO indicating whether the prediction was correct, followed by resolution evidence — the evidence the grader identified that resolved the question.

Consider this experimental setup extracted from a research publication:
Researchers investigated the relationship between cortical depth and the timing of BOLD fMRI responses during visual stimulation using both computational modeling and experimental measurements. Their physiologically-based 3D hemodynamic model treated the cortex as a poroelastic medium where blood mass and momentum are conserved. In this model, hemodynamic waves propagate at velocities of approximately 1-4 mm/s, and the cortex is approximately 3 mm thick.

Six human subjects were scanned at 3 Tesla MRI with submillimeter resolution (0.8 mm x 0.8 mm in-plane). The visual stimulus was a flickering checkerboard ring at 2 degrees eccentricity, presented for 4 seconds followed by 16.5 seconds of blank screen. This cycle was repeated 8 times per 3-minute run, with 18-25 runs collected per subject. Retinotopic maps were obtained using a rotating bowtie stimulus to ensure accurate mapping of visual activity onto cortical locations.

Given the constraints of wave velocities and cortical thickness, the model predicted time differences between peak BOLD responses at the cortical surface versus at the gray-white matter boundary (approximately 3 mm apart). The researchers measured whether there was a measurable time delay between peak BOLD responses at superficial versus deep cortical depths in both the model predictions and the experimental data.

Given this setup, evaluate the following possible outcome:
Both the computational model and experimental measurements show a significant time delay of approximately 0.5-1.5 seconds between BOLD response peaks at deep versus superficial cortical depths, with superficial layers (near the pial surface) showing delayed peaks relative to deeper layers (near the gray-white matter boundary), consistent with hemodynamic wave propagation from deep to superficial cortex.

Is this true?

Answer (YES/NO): NO